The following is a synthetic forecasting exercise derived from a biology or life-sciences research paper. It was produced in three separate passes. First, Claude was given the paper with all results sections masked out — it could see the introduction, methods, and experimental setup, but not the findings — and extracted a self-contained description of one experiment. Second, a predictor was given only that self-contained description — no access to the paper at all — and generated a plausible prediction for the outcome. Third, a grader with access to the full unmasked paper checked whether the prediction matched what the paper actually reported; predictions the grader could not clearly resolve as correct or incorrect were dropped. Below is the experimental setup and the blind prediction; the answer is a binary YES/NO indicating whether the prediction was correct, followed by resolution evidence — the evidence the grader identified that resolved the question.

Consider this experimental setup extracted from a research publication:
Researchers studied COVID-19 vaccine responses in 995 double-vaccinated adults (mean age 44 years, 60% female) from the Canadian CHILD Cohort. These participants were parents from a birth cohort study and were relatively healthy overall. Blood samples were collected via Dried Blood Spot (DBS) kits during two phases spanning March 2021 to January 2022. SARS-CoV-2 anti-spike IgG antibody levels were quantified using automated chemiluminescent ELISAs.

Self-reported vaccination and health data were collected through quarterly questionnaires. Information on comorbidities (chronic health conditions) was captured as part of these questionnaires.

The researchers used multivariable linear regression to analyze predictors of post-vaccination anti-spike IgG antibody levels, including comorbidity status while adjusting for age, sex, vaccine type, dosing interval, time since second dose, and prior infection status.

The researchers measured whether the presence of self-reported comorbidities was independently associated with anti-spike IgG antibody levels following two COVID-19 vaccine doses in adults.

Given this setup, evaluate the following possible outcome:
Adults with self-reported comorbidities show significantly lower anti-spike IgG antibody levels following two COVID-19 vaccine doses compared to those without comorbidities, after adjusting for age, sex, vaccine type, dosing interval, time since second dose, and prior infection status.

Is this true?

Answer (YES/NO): NO